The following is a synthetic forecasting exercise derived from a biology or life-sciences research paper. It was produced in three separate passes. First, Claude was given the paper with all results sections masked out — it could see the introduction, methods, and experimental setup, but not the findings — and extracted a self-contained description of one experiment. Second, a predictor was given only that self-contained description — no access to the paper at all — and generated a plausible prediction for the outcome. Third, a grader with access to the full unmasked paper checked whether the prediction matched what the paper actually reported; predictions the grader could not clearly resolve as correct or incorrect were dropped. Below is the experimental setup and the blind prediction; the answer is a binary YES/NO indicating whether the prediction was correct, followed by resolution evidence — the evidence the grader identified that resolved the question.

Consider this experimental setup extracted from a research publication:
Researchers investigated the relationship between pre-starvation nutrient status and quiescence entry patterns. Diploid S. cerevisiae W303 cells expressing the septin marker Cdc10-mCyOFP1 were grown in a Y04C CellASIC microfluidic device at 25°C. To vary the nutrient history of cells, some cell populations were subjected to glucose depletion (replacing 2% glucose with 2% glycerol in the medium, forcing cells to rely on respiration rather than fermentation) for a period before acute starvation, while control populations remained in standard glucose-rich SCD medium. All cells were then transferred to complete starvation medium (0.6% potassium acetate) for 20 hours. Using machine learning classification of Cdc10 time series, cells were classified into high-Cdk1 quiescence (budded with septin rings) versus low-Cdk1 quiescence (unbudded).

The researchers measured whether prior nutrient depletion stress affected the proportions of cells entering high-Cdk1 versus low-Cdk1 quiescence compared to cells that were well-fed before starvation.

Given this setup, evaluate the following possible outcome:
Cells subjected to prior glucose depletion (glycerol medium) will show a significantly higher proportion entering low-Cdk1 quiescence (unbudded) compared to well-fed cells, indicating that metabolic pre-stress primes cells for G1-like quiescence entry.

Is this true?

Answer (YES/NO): NO